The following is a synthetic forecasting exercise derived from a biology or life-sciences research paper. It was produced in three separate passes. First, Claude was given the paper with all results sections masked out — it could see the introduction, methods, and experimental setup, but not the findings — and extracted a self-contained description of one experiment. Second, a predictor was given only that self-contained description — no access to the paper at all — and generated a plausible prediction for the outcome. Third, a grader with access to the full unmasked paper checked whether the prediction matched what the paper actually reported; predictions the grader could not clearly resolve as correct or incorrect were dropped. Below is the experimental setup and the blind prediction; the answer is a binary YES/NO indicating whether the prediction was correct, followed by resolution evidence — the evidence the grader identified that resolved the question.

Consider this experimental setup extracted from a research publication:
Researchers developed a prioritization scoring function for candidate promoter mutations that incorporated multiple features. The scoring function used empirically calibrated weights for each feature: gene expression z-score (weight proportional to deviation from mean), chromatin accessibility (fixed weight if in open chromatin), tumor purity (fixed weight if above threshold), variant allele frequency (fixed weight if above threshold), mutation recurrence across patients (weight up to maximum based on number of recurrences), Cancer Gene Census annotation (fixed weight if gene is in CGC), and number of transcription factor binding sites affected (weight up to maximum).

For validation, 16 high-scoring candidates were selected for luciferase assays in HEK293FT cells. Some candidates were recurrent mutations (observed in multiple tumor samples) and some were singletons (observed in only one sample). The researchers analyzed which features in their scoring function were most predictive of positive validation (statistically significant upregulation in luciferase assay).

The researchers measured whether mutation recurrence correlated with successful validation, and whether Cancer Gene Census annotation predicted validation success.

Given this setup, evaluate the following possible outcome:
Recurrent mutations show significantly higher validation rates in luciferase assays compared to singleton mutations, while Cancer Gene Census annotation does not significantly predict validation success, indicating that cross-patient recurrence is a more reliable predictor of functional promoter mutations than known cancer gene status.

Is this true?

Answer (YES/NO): NO